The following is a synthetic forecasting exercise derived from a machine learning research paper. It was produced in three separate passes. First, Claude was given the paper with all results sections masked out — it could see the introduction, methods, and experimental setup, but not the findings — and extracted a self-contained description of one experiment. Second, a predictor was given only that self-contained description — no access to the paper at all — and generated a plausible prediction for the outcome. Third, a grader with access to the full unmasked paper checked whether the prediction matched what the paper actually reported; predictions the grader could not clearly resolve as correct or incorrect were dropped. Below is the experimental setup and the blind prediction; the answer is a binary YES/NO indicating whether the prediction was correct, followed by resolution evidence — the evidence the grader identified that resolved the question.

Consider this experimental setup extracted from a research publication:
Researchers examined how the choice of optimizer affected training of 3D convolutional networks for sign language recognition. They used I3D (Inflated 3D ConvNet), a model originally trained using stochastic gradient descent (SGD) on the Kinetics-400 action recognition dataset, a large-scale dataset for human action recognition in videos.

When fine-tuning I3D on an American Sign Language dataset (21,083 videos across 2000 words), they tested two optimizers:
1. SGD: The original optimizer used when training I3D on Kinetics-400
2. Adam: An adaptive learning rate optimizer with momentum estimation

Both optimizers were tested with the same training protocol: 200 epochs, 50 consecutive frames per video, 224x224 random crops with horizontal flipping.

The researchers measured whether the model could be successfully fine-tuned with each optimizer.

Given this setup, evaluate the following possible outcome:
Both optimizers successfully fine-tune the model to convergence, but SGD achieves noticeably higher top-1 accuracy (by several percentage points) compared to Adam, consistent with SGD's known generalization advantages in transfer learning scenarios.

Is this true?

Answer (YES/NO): NO